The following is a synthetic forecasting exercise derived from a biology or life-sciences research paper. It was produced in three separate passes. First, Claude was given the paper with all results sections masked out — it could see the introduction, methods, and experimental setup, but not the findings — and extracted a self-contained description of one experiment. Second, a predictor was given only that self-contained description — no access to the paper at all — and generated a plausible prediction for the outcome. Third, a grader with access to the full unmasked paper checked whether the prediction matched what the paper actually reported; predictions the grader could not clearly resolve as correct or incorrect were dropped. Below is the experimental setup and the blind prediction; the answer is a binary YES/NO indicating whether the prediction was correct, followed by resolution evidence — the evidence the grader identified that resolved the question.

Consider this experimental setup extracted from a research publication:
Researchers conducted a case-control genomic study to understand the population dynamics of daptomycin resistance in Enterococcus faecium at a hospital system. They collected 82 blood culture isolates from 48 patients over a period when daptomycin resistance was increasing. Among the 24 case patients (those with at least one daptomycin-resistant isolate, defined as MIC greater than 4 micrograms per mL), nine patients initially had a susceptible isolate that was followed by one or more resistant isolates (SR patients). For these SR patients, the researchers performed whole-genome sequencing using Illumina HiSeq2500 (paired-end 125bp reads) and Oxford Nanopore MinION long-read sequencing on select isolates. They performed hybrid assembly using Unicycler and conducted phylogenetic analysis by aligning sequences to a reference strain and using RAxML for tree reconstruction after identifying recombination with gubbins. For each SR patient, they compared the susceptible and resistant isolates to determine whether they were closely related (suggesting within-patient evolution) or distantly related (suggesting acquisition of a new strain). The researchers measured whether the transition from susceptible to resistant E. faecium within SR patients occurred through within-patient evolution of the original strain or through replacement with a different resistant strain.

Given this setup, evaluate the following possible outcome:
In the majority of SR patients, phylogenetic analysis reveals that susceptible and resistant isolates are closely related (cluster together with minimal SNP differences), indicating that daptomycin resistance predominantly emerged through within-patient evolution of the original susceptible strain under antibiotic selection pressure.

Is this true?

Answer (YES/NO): YES